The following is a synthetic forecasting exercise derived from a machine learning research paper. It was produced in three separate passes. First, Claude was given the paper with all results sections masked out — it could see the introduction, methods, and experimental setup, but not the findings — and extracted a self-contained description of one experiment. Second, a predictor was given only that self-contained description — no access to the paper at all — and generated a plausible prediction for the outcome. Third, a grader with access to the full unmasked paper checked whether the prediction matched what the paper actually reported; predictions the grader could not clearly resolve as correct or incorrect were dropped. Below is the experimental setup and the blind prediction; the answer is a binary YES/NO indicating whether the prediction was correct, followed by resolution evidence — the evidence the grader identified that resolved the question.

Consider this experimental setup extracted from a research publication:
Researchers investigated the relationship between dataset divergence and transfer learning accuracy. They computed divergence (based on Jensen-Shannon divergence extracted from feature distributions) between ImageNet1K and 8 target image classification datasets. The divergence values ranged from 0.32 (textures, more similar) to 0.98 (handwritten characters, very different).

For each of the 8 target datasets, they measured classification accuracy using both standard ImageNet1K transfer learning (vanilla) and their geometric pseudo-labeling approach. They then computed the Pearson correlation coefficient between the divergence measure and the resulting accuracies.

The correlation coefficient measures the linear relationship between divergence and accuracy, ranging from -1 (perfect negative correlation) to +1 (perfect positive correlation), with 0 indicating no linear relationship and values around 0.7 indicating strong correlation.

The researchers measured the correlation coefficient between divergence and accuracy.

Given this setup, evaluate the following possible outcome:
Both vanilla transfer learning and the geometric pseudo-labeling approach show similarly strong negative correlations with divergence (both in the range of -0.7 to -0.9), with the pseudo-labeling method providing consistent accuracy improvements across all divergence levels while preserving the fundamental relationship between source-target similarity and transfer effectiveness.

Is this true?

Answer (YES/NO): NO